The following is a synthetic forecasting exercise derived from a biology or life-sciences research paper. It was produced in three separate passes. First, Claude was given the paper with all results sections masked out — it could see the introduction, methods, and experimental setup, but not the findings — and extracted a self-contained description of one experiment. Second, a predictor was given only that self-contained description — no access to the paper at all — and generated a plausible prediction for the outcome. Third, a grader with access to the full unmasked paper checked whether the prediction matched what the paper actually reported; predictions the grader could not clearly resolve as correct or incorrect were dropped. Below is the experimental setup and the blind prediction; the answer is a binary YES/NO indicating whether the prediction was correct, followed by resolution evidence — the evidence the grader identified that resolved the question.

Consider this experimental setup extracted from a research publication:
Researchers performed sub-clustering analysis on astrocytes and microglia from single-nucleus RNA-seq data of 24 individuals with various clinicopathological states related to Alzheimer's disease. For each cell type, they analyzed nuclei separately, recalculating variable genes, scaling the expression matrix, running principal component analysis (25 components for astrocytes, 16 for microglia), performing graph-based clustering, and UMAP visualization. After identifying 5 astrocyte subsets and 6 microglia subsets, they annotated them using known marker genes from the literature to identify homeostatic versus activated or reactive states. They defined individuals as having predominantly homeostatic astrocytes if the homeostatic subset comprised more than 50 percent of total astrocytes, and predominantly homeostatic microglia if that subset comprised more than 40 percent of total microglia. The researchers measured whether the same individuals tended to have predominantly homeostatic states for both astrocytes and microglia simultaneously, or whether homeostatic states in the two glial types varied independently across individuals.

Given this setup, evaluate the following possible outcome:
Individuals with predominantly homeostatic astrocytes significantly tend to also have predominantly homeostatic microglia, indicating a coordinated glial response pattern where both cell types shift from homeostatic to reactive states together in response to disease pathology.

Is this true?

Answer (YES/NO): YES